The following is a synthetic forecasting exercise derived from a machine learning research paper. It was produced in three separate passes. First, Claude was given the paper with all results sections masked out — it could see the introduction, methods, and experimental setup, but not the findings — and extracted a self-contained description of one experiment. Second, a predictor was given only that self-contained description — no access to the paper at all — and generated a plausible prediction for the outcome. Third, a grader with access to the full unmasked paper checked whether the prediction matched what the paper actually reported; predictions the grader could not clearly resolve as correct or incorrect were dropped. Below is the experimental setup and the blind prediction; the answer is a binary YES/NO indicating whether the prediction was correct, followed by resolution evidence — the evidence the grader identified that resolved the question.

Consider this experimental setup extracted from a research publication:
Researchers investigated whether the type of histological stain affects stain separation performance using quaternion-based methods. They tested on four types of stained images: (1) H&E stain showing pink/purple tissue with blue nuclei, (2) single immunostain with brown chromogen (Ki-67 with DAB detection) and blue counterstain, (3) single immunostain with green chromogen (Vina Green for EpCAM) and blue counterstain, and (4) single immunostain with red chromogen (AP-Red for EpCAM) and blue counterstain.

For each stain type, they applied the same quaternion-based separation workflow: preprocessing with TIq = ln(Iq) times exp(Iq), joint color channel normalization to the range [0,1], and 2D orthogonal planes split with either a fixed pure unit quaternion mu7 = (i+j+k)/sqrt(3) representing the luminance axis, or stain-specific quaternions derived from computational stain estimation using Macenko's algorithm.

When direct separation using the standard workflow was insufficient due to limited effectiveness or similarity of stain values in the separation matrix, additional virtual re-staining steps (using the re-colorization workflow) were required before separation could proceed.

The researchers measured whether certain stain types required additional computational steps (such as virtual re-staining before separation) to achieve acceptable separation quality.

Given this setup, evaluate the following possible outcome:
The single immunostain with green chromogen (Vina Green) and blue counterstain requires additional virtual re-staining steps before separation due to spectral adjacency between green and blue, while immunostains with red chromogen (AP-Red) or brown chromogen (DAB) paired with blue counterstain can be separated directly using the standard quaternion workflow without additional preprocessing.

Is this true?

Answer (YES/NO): YES